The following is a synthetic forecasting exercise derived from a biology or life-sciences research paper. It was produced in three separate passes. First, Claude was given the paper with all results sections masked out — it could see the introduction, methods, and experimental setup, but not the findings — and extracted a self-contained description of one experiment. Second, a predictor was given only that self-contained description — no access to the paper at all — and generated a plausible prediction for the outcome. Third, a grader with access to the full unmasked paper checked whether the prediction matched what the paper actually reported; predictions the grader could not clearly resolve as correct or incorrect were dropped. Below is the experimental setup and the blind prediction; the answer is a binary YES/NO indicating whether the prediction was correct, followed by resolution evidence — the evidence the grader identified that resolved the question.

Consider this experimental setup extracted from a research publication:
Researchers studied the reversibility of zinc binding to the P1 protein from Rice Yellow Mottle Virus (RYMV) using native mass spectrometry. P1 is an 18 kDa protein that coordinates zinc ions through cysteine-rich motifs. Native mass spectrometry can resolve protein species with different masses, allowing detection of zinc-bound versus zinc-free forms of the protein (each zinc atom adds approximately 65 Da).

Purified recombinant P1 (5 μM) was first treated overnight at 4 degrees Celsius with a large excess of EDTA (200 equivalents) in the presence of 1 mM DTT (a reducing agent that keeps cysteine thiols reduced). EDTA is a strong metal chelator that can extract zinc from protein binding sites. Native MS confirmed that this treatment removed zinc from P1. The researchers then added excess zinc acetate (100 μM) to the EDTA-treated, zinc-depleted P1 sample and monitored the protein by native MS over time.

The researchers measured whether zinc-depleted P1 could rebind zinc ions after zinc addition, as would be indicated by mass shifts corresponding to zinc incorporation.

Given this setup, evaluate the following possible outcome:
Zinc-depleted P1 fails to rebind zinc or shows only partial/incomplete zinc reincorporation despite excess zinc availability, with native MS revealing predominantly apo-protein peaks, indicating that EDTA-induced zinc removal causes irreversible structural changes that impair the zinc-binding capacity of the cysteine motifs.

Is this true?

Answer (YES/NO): NO